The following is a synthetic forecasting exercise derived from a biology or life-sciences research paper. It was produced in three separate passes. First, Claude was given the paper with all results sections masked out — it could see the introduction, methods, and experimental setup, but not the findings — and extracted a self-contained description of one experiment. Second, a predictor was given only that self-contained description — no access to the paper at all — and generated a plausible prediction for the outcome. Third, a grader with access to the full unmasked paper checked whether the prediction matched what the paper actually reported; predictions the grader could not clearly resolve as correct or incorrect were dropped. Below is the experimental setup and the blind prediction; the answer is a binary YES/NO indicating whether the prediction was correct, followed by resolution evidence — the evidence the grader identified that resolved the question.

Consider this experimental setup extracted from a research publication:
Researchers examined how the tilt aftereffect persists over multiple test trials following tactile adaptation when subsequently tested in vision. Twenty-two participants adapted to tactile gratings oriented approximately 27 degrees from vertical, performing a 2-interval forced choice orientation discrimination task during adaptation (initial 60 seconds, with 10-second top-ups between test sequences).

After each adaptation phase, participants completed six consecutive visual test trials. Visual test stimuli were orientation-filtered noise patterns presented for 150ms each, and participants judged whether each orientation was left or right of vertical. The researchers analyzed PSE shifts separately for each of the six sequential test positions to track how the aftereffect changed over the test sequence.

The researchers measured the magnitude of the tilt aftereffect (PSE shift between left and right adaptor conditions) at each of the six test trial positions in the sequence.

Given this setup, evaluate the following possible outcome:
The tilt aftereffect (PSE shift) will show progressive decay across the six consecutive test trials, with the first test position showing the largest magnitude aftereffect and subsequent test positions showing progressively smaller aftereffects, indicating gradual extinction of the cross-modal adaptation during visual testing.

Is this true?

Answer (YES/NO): NO